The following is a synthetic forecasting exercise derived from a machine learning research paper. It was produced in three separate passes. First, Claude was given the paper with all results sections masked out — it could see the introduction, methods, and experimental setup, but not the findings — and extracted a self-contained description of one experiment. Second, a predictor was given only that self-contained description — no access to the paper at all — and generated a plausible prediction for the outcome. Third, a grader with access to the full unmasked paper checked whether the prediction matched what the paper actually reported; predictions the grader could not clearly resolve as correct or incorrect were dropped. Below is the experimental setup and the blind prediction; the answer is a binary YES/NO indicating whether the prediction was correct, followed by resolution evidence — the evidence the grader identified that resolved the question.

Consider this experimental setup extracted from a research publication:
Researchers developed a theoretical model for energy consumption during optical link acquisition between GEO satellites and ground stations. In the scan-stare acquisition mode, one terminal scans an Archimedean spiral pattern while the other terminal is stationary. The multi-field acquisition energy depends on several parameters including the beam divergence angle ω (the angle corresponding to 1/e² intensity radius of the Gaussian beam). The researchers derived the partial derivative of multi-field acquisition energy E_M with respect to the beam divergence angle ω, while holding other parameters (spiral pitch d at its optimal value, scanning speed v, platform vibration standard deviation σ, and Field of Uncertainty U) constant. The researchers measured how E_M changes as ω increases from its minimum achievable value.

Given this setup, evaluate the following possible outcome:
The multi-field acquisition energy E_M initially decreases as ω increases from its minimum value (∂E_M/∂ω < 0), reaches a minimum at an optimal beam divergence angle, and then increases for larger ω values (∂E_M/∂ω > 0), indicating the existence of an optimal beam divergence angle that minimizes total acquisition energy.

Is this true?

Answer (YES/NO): NO